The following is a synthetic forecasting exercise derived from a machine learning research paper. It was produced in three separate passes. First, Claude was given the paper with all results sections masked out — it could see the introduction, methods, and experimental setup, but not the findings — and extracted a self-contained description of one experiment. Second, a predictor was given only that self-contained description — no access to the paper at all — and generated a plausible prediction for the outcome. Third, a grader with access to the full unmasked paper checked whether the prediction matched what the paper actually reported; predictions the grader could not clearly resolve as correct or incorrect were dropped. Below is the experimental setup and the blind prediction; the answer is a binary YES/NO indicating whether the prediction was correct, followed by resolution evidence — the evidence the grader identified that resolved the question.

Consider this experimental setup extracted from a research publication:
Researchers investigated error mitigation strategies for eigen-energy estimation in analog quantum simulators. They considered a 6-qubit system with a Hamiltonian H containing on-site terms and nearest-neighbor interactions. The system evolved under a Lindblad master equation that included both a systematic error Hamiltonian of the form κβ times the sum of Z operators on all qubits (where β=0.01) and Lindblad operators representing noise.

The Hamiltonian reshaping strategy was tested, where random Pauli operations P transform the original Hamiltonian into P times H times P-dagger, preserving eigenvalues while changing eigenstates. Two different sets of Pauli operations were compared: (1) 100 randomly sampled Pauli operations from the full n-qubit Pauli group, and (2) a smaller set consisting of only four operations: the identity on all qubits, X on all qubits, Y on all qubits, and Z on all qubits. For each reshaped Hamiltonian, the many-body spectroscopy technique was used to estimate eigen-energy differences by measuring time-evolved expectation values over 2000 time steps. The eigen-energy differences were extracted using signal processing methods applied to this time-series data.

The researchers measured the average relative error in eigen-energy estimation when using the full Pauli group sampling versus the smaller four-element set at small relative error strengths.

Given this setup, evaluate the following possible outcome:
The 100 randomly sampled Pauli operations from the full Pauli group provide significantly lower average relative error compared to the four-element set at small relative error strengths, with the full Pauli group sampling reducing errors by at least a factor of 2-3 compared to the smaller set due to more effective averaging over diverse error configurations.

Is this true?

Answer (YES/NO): NO